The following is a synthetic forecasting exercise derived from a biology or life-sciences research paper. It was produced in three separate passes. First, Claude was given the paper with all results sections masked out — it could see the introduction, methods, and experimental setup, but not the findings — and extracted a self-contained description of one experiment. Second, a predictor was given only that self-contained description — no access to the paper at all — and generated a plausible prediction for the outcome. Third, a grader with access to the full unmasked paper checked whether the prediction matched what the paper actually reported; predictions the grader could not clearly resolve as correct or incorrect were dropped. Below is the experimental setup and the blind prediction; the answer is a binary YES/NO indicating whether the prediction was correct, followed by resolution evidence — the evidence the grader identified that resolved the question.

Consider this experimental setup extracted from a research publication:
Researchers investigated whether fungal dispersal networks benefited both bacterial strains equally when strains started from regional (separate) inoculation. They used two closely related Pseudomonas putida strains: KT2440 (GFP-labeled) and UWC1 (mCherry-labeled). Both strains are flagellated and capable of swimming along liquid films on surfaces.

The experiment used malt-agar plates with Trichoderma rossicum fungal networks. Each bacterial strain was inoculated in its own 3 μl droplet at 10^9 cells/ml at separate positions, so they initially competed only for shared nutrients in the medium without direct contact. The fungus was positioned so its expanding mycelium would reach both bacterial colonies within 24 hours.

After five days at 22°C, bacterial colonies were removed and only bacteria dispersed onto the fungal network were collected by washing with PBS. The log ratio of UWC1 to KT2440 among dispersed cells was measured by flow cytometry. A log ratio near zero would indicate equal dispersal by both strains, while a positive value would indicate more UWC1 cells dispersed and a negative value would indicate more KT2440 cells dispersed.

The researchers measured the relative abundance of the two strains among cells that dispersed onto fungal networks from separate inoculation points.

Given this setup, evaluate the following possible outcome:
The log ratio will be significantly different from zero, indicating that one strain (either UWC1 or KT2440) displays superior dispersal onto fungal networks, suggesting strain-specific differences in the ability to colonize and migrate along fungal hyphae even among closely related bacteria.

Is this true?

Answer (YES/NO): YES